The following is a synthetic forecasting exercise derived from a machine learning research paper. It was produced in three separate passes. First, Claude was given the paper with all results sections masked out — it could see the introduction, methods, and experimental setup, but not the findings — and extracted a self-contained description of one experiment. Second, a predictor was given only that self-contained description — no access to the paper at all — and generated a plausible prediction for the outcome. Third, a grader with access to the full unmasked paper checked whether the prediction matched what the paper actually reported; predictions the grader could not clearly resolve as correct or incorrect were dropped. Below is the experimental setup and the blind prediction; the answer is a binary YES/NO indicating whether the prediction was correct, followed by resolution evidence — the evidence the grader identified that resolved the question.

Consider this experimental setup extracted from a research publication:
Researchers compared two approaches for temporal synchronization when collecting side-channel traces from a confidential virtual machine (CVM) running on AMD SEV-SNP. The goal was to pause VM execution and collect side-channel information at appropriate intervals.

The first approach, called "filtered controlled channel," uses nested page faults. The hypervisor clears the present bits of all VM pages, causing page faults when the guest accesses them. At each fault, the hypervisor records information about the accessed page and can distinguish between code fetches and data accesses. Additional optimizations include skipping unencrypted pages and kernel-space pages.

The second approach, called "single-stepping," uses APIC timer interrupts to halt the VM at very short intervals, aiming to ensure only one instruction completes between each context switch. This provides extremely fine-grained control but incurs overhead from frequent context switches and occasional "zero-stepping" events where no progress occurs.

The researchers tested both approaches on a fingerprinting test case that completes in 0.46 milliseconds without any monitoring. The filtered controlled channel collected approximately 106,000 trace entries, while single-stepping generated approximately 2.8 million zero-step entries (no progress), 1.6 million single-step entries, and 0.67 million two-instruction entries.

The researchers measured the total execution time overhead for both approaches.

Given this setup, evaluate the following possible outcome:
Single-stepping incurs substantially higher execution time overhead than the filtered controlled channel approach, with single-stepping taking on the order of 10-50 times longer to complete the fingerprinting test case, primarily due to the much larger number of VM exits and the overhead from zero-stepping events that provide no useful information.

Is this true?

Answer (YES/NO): YES